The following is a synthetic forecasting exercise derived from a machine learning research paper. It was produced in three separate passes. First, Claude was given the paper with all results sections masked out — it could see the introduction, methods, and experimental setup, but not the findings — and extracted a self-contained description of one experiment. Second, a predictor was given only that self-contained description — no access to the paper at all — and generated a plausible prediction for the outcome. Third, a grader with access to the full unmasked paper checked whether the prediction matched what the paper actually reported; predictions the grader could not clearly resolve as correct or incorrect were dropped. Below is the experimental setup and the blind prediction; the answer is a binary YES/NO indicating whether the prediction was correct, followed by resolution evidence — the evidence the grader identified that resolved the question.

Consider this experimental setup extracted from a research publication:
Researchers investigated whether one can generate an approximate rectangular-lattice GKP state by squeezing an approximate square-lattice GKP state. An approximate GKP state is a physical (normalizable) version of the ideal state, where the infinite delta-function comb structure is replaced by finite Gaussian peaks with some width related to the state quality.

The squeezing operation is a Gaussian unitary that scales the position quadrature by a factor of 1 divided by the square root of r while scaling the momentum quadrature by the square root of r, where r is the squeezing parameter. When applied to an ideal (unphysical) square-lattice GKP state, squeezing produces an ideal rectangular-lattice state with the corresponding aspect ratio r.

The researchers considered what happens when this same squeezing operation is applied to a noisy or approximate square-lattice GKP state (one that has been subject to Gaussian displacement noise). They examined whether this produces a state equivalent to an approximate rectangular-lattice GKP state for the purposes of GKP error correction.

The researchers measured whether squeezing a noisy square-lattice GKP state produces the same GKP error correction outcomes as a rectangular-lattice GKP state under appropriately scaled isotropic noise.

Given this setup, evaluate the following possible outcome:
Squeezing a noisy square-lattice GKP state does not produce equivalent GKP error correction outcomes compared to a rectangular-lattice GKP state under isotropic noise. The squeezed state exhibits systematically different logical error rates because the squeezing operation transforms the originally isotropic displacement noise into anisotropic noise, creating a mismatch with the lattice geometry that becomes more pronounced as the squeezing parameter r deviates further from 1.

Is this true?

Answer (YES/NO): YES